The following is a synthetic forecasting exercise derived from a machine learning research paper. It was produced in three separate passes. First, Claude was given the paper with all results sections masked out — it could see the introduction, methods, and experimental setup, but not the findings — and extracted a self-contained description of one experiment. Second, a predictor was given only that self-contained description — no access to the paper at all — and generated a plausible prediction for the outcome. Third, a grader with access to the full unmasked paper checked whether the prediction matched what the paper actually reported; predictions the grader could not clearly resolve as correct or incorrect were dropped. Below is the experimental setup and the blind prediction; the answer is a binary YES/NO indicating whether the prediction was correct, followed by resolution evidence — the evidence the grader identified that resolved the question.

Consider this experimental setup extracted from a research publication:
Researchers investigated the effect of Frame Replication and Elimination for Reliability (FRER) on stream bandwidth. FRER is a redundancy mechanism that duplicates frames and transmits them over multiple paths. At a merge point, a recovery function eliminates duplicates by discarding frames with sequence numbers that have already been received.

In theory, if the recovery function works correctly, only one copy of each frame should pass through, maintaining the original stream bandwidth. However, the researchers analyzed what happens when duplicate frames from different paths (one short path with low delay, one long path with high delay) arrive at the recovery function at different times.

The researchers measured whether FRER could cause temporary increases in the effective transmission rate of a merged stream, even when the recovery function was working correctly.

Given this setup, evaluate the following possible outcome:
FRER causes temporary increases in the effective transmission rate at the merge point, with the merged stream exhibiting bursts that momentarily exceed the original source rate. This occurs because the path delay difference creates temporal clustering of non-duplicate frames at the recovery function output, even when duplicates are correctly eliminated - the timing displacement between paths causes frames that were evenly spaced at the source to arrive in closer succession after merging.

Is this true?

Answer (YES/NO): YES